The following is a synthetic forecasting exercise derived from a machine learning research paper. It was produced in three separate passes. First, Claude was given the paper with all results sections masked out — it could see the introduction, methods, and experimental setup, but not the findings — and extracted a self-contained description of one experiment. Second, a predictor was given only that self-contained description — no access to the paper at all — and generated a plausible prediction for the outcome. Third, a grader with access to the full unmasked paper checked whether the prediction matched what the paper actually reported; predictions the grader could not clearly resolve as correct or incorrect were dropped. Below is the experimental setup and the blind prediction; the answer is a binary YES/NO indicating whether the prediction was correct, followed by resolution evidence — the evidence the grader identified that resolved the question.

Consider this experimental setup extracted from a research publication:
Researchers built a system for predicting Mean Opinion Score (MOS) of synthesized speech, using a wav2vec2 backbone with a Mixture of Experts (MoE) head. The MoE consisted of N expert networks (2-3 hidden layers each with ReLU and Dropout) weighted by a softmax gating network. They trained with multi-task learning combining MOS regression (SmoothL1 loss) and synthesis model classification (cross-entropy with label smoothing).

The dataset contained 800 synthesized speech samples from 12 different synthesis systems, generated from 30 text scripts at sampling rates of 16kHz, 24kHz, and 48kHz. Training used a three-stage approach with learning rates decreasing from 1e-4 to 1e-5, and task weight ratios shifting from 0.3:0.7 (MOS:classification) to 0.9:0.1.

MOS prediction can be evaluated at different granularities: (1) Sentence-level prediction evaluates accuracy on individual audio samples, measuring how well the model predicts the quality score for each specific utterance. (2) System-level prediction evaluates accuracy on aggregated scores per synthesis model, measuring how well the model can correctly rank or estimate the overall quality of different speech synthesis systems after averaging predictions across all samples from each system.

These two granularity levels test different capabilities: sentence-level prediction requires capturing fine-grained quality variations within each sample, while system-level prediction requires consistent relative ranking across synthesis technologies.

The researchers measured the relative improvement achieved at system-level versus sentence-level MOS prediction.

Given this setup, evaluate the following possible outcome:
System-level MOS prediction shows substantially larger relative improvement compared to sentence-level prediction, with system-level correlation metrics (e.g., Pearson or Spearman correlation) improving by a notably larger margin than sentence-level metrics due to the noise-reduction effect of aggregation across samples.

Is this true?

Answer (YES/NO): NO